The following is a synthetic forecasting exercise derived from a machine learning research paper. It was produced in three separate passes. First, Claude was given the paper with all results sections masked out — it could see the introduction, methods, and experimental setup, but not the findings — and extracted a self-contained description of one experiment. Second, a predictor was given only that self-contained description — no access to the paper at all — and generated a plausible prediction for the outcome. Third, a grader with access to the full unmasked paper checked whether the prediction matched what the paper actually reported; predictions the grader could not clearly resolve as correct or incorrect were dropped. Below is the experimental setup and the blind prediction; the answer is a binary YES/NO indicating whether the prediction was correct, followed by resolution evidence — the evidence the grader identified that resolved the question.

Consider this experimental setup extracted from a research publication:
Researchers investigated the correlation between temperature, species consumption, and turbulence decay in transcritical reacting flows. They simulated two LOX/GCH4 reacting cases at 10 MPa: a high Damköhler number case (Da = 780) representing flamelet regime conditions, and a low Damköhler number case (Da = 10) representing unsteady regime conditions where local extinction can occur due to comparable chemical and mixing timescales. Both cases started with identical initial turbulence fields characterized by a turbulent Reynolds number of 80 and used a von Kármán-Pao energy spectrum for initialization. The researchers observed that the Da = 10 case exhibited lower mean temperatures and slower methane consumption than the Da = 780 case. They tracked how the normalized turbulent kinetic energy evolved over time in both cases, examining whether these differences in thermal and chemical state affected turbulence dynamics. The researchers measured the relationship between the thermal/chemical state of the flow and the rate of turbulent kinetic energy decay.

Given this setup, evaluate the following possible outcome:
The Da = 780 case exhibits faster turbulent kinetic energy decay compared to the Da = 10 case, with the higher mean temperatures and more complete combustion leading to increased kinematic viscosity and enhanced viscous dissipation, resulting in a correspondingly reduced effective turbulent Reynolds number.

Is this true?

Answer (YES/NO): YES